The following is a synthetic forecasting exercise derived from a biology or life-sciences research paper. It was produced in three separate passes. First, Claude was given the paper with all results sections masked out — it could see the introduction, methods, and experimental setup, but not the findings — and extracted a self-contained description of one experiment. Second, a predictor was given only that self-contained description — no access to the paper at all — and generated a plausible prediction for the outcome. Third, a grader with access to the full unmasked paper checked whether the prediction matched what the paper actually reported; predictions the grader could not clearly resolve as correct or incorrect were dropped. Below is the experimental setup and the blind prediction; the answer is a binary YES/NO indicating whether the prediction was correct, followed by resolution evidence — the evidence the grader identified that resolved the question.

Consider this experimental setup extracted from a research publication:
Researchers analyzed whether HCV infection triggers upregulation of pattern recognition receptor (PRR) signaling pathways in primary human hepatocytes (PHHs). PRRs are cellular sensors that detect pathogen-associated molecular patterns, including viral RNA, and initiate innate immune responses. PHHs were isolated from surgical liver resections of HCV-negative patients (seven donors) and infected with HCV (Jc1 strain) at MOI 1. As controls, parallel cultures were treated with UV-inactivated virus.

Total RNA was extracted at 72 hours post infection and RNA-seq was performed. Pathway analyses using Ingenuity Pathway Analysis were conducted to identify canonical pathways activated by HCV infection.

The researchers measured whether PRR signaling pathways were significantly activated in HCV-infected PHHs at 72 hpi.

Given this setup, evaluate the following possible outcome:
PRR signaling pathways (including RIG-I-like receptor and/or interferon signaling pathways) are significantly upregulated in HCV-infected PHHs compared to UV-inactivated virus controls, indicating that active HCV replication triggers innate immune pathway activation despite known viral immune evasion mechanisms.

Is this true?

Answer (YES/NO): YES